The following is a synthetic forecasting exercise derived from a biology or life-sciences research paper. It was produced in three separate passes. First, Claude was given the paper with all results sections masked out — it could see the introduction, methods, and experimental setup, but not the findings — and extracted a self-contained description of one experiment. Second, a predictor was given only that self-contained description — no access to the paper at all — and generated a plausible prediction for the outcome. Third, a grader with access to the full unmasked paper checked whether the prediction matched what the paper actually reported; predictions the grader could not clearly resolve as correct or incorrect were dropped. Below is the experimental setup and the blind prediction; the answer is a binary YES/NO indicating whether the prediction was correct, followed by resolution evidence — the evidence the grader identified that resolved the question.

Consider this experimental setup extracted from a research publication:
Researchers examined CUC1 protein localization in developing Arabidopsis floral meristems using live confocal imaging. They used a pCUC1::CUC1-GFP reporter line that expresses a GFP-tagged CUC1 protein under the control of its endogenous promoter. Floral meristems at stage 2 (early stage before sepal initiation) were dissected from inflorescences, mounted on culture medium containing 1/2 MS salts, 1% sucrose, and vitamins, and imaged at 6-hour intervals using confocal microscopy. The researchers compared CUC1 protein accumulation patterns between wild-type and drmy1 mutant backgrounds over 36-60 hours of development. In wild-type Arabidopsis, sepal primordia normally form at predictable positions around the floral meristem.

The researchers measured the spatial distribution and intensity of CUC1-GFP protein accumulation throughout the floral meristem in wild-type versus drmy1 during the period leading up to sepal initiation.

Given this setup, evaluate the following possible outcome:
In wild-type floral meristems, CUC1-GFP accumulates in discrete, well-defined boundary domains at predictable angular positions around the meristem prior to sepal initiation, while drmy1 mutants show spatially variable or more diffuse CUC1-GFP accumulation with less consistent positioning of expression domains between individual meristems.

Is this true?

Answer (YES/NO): YES